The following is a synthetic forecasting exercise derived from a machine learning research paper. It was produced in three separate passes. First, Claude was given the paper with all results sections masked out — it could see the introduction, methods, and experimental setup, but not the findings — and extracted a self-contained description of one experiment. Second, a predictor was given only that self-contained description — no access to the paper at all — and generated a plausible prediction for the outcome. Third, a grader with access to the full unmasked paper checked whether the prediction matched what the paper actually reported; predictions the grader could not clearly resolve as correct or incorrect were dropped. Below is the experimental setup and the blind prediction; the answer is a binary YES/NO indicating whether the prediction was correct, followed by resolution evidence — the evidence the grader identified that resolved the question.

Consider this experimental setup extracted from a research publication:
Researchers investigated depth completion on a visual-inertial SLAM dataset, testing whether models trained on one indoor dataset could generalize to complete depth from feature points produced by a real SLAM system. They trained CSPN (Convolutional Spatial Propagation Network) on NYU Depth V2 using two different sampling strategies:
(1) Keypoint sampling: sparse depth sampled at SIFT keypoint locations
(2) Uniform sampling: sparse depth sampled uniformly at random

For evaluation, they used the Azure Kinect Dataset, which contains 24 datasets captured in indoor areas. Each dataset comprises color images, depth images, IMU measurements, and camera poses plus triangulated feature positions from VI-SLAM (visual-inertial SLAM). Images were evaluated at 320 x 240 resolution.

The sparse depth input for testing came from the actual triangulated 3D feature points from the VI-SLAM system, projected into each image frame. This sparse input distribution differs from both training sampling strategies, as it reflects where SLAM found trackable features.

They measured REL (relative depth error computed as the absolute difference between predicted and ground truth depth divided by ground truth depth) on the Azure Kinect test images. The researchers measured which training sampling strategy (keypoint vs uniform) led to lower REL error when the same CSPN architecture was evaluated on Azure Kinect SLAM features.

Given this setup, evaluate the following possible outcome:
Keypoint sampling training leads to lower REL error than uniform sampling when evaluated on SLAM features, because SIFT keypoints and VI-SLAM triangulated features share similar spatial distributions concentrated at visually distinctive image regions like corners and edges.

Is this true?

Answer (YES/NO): YES